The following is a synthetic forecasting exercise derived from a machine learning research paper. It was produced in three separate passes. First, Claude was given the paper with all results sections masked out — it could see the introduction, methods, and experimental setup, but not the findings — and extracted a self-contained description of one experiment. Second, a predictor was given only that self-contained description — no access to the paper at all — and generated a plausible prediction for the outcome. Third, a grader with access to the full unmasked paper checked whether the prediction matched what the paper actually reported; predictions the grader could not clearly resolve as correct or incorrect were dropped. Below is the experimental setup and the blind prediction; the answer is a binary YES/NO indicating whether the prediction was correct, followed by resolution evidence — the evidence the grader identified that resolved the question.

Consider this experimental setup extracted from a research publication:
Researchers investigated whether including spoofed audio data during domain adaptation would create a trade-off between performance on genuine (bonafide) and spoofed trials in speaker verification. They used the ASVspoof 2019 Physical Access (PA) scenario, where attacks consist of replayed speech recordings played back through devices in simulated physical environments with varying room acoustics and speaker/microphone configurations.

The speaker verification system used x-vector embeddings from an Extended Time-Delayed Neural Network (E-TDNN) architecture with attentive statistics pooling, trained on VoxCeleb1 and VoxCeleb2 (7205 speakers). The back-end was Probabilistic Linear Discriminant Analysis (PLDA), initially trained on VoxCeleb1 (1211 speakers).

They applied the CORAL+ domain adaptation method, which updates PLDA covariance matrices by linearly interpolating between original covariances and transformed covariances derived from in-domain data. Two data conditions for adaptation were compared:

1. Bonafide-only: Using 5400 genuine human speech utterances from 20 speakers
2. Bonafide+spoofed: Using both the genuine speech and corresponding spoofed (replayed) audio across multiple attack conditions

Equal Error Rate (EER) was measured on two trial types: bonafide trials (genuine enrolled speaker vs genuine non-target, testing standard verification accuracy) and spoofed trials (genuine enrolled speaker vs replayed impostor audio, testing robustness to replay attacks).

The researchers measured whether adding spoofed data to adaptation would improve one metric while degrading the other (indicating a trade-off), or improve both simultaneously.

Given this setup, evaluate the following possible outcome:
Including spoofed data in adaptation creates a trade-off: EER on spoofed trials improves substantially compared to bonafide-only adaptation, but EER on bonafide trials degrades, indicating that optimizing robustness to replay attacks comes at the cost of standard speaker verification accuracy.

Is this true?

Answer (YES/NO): NO